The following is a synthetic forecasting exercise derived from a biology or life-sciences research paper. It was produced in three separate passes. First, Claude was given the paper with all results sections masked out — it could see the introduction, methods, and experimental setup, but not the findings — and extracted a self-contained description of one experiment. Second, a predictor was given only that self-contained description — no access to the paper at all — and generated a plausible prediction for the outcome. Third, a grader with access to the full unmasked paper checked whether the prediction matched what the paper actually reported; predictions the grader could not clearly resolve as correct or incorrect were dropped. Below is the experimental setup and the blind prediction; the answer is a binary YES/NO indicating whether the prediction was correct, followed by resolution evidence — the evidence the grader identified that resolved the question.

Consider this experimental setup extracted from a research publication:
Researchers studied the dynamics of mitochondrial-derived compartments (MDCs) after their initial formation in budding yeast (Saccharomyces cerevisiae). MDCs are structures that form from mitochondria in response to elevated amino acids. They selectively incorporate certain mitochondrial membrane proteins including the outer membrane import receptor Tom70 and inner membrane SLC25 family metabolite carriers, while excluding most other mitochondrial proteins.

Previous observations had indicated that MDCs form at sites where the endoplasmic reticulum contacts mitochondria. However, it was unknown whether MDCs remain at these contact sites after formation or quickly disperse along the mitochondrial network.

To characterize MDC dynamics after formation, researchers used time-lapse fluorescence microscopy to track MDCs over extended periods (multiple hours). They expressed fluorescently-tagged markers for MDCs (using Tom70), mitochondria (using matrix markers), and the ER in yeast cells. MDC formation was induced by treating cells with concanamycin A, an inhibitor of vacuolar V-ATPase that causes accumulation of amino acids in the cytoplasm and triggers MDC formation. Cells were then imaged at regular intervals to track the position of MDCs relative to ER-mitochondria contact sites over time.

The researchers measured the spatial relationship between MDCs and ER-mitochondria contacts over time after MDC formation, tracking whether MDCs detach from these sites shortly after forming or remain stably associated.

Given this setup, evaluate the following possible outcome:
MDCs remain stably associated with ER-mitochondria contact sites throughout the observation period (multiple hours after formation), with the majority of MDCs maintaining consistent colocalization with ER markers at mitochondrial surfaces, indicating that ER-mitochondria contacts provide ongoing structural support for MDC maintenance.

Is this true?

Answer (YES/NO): YES